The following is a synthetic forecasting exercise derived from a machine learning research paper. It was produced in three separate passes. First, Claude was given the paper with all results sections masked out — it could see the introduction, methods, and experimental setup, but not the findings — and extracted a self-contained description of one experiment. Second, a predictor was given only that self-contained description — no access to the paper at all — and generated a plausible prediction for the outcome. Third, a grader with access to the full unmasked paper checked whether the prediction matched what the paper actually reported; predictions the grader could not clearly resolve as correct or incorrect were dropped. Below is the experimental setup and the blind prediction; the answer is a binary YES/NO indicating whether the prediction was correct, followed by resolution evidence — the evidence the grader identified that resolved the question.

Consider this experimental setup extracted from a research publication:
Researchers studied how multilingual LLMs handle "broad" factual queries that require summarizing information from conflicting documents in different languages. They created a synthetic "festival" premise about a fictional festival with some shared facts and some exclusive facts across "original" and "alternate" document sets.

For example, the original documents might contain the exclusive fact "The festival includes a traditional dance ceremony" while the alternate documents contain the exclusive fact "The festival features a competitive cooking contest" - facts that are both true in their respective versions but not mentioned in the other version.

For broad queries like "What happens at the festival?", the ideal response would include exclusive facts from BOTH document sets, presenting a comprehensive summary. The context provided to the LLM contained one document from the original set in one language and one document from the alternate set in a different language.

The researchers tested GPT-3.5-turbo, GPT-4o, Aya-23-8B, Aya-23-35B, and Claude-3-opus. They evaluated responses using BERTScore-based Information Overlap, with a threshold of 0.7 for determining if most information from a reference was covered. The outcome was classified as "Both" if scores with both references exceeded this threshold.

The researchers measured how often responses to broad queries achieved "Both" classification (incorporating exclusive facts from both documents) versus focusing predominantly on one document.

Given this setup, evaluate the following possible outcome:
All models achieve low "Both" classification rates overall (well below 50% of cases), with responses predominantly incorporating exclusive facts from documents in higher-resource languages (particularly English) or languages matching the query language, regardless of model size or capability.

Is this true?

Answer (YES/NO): YES